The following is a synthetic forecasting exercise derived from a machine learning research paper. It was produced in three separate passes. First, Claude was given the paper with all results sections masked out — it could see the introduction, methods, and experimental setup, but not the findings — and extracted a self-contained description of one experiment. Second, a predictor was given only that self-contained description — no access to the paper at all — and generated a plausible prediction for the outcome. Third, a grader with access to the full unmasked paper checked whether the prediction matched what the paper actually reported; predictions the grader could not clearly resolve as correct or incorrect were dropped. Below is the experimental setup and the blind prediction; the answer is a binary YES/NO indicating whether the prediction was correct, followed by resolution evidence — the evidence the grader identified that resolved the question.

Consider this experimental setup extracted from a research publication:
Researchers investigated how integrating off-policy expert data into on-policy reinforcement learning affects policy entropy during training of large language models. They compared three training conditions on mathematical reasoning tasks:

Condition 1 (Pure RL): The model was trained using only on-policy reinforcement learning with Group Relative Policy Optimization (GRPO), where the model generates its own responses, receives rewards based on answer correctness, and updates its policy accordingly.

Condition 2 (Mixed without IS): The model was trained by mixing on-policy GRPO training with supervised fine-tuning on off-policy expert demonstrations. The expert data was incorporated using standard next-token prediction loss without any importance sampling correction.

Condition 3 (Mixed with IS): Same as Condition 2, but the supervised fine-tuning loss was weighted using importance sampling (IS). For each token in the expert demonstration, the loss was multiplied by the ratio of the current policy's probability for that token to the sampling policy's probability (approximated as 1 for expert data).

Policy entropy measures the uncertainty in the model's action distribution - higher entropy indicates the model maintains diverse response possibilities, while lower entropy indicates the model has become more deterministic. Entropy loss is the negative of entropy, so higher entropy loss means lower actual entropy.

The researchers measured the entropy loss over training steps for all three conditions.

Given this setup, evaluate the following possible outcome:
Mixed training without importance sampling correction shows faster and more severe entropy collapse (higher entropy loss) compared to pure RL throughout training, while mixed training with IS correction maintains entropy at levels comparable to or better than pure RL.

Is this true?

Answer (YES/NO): NO